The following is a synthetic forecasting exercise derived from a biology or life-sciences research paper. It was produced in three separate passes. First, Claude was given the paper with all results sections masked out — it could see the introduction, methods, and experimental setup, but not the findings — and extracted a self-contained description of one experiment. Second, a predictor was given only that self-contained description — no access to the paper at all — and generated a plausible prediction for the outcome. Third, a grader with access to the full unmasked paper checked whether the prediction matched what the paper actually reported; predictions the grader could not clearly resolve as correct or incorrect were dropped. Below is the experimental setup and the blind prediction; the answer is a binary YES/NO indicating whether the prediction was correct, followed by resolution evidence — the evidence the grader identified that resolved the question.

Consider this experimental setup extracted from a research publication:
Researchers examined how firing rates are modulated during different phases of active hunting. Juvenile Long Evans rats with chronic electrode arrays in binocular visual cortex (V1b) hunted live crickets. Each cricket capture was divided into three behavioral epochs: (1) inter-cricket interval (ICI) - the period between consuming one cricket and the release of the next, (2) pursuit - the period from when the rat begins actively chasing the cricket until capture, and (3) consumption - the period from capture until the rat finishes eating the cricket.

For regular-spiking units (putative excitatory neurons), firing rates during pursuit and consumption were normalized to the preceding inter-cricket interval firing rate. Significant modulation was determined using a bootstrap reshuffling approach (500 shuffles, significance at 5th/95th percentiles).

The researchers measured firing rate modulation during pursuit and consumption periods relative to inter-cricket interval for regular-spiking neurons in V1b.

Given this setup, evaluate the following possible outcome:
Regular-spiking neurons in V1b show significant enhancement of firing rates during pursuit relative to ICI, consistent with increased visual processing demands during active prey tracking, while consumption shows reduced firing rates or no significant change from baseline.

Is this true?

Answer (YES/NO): YES